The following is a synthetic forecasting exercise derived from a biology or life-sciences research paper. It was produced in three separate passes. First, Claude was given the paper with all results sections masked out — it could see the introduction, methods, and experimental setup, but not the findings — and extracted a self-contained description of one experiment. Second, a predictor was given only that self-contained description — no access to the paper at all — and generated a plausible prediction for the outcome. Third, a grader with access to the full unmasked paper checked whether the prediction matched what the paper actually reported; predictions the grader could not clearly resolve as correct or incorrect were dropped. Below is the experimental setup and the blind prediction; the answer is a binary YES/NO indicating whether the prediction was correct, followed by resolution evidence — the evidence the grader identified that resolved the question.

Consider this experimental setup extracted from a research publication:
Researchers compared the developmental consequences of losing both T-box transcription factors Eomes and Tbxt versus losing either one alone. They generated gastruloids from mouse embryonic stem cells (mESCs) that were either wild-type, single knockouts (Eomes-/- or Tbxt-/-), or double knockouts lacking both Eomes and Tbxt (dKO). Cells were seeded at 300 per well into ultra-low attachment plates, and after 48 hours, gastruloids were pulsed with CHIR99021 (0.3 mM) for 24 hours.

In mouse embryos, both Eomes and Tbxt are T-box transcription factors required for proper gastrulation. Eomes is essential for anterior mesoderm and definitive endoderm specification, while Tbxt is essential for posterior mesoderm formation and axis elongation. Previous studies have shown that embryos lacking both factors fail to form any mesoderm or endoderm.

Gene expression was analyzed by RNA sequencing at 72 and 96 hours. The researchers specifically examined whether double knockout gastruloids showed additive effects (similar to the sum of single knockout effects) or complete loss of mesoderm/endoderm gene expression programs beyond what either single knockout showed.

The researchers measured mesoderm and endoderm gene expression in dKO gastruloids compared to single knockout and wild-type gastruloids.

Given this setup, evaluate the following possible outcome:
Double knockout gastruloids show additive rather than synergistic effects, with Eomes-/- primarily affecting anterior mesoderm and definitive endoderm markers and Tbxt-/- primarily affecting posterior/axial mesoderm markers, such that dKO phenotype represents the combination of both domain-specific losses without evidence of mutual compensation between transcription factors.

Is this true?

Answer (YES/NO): NO